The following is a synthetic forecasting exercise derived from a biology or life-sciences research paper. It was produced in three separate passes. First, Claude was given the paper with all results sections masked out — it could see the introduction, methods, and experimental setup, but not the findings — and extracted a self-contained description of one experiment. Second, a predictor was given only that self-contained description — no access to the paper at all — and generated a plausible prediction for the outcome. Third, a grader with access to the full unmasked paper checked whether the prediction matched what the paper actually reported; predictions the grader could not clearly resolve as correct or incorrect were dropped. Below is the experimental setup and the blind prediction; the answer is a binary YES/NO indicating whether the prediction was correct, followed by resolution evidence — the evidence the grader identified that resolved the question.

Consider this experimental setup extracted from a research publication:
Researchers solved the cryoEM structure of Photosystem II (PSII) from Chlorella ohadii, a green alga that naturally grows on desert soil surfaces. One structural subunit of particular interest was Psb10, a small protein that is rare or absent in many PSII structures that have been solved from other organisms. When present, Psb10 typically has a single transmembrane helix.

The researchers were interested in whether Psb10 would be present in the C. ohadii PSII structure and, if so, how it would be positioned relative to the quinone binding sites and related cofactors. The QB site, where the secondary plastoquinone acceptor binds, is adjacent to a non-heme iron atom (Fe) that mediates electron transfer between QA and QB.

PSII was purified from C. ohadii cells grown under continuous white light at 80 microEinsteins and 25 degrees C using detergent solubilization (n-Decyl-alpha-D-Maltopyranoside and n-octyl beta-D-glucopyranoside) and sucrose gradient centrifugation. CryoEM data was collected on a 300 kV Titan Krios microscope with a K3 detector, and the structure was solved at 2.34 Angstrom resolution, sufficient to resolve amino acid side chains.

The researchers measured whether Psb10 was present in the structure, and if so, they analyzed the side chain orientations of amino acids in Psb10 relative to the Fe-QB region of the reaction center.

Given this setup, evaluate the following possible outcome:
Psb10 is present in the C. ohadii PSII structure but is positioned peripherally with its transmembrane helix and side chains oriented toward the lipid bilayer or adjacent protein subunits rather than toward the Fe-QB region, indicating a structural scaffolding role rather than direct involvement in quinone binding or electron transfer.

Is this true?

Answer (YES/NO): NO